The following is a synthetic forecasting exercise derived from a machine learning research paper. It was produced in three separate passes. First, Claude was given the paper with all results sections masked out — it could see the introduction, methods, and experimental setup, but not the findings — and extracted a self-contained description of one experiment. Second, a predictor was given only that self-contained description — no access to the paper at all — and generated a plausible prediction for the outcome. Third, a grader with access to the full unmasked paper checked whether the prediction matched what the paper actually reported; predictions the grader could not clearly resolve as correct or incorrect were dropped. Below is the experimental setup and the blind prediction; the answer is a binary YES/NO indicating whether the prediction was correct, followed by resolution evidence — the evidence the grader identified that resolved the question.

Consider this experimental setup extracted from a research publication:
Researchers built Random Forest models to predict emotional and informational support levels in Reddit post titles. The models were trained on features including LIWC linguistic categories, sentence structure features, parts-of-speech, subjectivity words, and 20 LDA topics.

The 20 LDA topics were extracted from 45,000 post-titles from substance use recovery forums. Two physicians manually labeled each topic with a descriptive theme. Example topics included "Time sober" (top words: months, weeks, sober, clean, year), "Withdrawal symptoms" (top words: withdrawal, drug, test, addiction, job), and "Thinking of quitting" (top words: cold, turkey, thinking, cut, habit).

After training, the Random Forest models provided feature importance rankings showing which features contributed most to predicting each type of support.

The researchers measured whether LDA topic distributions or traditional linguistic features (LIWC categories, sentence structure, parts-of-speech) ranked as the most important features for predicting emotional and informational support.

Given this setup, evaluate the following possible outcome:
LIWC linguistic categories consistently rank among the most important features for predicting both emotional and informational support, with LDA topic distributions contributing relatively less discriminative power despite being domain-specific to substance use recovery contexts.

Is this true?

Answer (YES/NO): NO